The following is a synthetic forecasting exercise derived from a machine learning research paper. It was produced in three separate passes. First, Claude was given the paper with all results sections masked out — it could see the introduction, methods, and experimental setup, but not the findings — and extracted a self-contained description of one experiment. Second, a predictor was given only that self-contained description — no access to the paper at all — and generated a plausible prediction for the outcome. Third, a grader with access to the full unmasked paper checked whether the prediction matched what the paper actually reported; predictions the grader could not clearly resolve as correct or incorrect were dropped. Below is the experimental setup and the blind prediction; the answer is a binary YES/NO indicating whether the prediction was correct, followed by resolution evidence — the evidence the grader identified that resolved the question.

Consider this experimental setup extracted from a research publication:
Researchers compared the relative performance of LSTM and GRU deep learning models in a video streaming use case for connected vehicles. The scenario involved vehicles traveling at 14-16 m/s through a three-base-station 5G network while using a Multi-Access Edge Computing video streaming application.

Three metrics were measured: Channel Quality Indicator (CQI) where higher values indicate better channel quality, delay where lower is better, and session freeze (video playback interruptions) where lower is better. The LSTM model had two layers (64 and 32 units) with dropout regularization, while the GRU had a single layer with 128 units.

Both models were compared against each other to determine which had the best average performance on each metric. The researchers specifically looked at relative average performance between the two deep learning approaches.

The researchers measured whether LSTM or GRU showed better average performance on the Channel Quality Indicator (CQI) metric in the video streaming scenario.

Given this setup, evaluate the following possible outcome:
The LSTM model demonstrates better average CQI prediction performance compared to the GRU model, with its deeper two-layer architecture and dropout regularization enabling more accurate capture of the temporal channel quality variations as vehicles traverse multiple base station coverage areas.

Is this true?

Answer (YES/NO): YES